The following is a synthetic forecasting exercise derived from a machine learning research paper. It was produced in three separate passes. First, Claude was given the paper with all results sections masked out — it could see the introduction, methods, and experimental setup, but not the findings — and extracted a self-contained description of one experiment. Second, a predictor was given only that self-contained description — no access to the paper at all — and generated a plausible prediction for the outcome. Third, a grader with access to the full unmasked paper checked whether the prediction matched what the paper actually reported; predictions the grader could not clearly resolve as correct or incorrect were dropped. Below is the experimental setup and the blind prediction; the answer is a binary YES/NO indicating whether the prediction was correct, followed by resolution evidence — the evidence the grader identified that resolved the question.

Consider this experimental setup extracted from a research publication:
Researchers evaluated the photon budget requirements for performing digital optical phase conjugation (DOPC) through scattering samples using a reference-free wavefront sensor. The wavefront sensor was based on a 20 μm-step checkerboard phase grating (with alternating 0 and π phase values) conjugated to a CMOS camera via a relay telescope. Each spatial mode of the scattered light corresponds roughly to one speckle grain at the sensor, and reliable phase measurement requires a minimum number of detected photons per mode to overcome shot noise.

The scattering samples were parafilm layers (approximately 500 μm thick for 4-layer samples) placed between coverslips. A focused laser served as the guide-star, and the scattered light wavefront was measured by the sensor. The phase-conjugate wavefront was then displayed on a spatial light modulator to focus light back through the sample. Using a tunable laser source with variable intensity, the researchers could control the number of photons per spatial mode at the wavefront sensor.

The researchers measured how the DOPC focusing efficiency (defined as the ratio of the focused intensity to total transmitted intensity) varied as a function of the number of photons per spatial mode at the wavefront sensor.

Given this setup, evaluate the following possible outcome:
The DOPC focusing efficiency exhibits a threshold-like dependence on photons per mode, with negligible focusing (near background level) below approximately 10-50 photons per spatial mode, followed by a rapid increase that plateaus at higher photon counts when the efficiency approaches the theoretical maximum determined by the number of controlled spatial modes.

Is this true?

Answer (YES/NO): NO